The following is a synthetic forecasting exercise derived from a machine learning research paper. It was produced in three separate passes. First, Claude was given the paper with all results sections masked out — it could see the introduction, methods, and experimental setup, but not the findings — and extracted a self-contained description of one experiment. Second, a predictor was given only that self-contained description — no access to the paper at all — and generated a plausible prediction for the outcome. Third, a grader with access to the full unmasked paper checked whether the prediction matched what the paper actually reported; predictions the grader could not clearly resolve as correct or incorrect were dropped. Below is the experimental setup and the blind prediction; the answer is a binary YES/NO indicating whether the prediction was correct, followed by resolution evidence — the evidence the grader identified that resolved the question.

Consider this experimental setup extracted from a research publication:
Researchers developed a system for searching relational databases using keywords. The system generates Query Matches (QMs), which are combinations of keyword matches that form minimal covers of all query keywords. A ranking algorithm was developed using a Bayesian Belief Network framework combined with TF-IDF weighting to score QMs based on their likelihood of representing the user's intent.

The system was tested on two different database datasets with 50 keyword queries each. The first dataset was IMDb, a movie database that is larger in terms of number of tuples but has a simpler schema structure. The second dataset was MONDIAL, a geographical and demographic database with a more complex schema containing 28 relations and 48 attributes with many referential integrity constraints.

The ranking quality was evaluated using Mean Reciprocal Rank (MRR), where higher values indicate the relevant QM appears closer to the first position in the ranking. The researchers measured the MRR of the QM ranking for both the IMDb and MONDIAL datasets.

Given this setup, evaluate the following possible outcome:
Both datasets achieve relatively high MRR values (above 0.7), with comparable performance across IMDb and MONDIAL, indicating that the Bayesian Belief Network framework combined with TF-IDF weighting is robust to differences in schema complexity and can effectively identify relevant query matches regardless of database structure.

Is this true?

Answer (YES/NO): NO